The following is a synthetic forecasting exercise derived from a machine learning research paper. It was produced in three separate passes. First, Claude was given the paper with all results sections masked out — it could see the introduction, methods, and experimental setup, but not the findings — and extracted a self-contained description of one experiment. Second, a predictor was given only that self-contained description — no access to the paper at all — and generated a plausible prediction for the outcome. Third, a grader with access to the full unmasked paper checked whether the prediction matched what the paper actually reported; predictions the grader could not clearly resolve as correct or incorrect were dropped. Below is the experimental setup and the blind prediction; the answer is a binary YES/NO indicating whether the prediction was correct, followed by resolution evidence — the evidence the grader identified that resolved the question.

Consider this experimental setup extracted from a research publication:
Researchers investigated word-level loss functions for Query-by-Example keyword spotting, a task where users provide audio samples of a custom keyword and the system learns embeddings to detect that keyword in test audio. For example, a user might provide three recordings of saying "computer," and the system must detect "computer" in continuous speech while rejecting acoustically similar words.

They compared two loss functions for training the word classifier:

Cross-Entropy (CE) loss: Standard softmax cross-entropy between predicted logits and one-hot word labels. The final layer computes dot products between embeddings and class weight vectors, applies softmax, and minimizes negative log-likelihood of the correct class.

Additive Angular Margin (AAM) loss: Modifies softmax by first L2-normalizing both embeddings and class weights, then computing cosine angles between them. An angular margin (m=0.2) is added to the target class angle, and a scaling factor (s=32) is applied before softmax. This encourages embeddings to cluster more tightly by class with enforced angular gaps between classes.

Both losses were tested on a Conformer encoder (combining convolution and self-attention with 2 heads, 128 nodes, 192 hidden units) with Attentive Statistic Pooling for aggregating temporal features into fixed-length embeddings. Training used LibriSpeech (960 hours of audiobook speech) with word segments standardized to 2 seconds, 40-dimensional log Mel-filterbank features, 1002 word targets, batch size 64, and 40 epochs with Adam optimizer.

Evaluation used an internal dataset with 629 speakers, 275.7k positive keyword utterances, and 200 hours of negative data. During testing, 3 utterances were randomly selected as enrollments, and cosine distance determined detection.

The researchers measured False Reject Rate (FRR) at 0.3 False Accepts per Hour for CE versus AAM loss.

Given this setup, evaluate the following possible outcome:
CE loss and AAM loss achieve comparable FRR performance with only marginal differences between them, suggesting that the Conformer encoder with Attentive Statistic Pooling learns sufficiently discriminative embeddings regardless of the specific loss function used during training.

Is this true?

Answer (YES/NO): NO